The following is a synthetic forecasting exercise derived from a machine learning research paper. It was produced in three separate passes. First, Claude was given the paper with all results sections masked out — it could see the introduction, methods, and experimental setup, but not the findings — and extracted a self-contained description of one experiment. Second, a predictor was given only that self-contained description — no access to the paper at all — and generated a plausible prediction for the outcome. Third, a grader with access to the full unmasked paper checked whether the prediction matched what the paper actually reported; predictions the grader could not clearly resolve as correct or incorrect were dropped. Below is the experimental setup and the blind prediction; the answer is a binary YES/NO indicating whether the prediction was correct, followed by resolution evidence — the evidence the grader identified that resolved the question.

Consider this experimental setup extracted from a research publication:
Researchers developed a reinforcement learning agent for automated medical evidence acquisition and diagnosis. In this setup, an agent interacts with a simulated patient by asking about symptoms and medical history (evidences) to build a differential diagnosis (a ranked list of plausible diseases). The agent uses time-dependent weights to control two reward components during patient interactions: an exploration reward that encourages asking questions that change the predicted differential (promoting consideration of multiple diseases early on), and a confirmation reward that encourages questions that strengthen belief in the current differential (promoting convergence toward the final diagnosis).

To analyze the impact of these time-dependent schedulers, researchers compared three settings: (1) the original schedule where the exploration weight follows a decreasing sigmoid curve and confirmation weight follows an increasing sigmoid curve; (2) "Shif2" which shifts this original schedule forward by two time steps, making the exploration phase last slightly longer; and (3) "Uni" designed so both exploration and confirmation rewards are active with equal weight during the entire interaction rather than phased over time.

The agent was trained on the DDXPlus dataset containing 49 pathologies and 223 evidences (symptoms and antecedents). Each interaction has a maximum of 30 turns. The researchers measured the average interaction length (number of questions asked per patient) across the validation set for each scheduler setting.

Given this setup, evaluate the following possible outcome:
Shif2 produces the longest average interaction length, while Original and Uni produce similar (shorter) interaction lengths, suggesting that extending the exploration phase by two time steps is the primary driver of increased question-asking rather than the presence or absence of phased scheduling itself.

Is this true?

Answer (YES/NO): NO